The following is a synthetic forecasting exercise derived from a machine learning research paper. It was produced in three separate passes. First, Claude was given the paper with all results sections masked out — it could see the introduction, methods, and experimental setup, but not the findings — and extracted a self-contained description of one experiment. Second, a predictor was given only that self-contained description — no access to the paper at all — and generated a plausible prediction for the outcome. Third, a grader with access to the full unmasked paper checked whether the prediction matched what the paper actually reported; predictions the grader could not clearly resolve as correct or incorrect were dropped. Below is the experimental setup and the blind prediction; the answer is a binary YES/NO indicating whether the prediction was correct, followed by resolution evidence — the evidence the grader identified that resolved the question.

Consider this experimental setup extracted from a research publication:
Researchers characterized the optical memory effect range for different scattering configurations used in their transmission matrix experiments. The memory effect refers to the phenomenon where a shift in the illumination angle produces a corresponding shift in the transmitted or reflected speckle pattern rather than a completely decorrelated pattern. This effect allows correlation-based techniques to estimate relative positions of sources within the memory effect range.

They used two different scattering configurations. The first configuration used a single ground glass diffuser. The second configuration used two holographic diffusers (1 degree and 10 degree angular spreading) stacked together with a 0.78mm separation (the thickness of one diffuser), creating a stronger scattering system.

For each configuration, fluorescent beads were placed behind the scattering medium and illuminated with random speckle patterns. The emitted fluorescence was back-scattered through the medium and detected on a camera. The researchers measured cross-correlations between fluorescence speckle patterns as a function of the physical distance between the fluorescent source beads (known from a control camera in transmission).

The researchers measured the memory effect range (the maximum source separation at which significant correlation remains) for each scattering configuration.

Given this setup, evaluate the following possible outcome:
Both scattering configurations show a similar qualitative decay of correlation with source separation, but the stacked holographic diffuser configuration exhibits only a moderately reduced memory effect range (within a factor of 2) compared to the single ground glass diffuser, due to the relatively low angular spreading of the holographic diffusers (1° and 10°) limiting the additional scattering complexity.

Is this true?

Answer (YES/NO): YES